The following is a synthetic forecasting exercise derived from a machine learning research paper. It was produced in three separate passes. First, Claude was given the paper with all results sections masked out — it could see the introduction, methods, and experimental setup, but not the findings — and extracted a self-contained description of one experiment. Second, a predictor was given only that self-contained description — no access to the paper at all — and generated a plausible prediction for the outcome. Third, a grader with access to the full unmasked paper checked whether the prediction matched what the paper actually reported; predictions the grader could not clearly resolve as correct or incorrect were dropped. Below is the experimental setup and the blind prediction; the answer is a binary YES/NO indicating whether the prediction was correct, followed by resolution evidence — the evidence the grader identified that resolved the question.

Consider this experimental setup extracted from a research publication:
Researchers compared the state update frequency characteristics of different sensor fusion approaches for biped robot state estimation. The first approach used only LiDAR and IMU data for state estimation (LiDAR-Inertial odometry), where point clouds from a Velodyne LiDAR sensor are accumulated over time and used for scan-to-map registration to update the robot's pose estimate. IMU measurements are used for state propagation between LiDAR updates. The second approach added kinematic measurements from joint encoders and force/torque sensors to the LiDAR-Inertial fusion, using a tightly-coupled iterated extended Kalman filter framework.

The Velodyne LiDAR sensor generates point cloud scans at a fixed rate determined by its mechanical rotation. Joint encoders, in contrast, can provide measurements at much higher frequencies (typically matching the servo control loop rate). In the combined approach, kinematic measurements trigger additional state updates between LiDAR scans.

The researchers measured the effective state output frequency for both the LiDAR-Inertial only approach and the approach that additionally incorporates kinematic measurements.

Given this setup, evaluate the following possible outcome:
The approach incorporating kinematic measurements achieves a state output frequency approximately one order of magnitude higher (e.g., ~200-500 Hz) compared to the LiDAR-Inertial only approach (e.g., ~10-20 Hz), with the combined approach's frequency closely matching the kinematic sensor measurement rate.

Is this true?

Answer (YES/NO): NO